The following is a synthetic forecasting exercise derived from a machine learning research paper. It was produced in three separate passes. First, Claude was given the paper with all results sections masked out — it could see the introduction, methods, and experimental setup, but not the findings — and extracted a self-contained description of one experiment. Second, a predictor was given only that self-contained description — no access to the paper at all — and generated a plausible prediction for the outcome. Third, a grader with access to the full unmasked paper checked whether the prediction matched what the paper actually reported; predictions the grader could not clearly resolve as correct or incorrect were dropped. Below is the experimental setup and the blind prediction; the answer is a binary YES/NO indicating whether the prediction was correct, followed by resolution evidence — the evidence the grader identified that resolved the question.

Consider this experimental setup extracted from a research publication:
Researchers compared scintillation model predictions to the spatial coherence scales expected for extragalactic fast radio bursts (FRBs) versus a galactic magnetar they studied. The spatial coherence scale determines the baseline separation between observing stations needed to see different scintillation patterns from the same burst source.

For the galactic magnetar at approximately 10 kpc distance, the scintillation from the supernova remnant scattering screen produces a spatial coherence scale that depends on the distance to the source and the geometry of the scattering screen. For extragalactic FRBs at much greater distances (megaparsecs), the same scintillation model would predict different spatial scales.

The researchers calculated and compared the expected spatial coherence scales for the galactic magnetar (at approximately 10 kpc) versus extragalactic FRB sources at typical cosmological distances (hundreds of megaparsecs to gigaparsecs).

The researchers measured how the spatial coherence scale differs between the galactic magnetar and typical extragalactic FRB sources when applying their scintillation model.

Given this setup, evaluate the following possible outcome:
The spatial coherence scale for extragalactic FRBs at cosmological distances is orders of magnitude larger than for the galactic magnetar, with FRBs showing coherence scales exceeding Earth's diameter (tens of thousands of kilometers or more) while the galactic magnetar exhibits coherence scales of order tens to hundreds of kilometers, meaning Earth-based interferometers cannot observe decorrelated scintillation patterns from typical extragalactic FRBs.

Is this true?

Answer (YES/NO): NO